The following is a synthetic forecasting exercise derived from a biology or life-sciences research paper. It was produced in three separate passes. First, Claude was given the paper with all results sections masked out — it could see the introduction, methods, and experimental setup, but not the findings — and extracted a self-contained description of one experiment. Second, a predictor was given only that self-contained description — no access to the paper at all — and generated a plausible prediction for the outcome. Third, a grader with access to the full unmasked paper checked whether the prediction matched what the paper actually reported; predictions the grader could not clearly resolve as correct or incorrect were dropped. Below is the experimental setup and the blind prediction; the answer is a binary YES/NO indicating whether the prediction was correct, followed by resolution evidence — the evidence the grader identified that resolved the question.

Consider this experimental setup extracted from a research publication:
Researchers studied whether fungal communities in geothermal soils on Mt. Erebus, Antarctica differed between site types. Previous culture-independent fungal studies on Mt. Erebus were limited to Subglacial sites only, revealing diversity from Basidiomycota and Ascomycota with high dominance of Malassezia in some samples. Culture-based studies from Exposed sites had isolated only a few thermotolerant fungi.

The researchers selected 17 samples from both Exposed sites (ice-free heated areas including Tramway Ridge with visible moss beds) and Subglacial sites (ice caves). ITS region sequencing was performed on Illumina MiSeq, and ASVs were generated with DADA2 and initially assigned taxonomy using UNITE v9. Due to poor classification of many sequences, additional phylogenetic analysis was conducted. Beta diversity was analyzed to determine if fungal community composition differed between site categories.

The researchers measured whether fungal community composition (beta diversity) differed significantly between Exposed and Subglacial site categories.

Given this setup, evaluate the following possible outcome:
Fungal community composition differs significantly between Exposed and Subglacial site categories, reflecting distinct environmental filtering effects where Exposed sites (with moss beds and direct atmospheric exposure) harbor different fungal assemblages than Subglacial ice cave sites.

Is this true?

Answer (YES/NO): YES